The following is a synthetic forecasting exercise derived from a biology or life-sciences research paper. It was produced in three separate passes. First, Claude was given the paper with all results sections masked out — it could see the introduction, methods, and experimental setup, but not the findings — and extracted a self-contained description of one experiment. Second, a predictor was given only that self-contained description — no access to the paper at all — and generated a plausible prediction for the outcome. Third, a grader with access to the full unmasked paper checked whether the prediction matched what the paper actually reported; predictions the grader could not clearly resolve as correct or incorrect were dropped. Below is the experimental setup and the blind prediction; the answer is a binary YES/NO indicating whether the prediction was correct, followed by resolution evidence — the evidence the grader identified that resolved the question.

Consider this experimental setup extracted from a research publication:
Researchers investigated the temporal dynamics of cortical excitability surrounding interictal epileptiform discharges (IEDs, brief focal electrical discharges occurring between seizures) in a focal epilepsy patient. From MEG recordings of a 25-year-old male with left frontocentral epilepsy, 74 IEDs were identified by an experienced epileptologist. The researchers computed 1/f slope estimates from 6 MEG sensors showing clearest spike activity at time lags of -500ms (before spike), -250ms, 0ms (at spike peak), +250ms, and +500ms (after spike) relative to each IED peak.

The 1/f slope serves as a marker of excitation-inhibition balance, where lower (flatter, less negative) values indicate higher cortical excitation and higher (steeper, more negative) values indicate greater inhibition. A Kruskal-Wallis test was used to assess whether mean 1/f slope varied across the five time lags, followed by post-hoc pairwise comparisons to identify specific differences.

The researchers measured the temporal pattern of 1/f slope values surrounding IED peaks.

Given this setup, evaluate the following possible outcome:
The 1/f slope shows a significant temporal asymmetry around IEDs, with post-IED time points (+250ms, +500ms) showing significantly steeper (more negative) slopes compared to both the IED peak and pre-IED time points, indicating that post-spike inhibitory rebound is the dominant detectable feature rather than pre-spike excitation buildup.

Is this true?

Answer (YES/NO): NO